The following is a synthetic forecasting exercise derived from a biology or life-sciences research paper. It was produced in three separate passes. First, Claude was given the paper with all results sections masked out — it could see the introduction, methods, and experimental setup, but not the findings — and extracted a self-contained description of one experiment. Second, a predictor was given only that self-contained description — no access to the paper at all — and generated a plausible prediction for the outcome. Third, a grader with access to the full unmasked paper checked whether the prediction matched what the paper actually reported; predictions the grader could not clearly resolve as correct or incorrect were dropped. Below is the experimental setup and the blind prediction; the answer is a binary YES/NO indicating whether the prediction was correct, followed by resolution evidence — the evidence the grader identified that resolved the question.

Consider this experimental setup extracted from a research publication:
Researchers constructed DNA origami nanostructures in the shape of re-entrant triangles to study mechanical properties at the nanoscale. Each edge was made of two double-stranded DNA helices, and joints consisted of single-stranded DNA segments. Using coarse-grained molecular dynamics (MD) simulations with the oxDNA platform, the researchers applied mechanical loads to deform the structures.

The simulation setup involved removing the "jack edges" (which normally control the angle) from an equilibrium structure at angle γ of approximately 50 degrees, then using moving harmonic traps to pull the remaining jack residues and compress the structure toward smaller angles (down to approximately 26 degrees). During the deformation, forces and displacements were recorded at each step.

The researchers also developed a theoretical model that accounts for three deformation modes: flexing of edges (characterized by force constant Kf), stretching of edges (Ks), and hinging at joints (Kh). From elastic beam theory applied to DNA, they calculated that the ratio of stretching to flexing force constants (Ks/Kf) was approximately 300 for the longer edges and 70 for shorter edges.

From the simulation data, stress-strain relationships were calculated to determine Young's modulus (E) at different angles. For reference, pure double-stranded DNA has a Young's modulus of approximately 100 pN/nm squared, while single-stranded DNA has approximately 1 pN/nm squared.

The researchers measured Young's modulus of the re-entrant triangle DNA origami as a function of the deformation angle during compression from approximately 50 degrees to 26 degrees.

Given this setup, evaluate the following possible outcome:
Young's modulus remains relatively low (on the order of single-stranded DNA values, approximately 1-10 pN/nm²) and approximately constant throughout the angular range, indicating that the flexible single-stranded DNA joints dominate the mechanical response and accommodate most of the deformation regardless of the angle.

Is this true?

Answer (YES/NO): NO